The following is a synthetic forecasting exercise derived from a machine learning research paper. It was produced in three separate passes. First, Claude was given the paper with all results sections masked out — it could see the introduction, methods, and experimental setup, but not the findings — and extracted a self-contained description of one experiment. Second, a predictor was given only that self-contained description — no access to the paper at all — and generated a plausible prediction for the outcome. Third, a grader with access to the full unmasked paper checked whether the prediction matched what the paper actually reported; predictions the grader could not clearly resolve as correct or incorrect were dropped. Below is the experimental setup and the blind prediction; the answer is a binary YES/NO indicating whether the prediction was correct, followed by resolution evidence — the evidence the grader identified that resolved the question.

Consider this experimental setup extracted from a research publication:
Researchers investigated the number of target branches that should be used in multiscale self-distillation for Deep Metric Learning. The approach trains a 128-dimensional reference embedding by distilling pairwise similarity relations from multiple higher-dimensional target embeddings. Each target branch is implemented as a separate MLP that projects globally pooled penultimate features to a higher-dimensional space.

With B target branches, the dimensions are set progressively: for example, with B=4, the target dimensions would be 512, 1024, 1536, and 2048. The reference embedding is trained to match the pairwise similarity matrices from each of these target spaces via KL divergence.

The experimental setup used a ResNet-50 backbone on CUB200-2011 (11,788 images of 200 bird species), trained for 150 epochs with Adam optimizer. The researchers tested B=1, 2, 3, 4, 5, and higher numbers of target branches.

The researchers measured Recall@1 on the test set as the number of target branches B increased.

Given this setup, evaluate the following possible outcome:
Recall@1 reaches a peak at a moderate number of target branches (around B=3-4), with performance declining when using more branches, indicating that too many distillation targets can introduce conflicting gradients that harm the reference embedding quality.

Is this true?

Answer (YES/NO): NO